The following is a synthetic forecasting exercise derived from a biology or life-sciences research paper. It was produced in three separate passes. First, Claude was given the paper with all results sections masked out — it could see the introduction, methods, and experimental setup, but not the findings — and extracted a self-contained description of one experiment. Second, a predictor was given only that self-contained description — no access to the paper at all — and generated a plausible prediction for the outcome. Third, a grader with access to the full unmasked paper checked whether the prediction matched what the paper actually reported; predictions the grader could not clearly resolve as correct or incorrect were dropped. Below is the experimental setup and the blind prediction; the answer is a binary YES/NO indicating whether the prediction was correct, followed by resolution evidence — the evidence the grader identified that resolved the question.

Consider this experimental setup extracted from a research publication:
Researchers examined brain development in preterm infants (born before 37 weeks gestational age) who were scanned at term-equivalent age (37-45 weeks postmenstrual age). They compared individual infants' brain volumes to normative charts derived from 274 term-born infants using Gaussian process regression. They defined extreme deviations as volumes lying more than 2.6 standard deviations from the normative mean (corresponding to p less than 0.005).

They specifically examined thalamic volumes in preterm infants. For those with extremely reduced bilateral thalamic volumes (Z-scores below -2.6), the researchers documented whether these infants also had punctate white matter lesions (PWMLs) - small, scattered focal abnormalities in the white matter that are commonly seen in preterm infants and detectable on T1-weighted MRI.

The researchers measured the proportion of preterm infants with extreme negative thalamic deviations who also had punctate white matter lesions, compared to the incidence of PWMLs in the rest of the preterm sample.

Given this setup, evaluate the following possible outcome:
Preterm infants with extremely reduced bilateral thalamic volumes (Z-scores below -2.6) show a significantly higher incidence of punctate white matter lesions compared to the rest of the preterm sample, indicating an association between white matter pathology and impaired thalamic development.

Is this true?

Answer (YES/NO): YES